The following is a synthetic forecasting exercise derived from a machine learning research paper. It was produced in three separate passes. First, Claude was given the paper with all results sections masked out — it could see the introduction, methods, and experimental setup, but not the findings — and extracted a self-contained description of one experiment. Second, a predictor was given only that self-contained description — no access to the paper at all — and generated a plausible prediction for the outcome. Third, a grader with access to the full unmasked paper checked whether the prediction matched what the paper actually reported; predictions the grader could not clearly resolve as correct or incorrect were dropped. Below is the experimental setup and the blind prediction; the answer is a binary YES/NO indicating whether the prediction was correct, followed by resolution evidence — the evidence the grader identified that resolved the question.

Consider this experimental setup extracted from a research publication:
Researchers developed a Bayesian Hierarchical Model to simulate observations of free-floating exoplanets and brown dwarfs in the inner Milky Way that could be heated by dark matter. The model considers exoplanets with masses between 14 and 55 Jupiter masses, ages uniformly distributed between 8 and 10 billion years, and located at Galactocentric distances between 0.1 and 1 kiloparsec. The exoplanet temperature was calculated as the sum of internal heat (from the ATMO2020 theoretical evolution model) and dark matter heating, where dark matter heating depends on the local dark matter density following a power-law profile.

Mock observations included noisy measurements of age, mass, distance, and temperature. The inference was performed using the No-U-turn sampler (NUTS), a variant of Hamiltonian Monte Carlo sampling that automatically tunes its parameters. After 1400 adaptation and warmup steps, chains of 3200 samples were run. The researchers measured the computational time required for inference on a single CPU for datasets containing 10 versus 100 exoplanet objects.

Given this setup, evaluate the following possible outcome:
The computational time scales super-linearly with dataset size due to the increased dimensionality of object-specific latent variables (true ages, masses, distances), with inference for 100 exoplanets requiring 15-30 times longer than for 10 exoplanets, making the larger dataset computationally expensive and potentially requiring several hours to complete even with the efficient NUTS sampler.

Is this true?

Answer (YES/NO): NO